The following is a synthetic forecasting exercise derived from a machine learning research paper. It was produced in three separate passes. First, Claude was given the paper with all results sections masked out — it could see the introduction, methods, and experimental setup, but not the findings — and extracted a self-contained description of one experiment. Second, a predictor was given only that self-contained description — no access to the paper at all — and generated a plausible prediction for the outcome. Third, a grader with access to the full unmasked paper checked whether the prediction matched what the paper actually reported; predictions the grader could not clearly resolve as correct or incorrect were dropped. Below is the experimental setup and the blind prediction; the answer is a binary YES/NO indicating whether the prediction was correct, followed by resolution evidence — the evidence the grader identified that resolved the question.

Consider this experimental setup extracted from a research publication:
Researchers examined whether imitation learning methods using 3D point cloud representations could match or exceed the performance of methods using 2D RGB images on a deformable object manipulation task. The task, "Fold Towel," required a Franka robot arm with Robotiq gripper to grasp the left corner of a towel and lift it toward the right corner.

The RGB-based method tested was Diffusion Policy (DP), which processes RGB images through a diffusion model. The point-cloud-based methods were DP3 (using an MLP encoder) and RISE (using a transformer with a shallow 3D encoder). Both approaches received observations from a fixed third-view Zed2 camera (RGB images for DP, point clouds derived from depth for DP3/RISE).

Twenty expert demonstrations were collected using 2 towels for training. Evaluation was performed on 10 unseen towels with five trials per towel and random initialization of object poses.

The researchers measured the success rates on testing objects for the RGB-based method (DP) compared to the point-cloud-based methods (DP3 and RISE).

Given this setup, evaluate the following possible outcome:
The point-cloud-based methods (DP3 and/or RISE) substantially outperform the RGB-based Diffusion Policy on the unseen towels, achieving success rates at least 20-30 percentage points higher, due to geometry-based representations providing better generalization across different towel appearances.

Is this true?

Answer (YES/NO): NO